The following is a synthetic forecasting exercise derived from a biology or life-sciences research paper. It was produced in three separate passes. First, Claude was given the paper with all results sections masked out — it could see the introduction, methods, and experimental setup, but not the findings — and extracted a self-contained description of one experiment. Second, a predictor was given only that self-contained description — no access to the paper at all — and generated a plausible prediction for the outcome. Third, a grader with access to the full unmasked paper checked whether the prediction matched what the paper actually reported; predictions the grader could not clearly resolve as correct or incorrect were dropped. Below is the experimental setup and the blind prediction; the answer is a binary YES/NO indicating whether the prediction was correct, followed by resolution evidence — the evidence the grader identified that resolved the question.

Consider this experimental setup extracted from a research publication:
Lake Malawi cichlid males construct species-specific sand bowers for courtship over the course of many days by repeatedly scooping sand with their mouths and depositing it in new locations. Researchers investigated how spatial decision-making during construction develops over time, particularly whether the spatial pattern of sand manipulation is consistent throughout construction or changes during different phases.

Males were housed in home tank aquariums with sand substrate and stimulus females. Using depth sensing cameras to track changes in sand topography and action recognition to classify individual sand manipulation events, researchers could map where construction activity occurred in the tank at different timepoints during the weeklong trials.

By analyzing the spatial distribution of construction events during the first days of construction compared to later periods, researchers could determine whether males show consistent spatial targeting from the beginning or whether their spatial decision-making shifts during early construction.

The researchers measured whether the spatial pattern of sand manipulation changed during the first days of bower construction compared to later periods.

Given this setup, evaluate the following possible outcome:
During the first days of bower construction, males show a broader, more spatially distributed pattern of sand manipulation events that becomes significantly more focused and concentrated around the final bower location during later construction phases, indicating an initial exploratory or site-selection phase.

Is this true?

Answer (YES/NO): NO